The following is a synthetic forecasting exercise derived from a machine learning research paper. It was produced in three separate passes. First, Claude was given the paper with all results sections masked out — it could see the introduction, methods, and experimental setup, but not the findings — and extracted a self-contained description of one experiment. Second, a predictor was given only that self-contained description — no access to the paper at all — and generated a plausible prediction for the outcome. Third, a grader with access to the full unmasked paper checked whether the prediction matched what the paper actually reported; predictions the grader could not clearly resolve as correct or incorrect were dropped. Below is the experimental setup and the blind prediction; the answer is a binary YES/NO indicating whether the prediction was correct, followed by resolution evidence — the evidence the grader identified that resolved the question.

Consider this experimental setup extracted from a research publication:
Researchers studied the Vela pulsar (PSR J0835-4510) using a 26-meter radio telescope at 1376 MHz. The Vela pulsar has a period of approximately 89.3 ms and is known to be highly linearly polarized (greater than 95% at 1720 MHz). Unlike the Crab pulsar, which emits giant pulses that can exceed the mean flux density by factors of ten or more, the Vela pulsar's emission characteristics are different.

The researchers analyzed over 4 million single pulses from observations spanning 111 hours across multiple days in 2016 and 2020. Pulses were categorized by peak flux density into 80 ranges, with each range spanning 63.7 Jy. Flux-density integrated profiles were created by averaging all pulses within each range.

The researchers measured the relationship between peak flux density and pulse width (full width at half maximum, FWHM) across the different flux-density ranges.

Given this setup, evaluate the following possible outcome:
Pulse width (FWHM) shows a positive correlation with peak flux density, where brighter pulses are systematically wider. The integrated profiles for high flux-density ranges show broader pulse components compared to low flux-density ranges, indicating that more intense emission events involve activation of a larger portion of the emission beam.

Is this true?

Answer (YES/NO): NO